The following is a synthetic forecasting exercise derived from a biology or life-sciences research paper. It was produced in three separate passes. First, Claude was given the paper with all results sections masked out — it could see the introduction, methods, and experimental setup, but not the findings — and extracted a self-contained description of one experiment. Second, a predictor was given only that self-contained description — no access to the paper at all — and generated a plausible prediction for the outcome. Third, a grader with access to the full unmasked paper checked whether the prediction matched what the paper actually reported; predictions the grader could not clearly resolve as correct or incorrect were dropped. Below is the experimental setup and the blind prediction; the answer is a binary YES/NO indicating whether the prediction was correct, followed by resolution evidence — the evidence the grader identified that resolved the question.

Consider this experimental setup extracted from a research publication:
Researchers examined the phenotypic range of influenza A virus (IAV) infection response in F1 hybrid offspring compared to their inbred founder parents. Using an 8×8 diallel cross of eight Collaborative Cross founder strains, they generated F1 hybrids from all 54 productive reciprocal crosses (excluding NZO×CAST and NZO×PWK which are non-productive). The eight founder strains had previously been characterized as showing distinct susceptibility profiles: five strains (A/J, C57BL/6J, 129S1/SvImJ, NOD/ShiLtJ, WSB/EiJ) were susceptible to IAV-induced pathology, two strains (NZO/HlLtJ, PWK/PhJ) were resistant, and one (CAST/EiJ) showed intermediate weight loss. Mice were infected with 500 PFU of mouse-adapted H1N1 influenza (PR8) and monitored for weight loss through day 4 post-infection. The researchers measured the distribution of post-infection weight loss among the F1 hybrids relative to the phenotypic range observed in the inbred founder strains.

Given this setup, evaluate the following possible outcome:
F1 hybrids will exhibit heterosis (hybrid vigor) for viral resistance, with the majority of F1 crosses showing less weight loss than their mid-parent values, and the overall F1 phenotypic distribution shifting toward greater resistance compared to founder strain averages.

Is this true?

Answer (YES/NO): NO